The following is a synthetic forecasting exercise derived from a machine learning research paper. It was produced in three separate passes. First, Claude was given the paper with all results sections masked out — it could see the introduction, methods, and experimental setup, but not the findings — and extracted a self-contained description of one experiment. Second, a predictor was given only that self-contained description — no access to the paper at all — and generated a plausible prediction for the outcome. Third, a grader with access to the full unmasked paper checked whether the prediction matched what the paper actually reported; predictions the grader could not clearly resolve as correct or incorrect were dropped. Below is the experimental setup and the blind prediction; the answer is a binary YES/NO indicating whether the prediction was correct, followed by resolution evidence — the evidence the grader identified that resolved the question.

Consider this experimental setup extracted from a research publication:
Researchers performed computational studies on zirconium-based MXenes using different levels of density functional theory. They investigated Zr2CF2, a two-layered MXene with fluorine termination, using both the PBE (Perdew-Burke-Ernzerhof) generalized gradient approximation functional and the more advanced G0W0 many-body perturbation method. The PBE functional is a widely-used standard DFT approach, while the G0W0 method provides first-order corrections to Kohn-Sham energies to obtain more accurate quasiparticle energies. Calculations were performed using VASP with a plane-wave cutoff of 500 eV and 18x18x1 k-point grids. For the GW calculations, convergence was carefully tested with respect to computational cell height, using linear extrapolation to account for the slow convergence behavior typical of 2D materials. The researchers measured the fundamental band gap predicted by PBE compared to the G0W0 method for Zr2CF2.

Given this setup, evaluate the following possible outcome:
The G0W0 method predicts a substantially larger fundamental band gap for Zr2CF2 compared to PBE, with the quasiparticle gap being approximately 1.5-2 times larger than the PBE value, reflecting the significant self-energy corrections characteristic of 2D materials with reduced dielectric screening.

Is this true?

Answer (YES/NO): NO